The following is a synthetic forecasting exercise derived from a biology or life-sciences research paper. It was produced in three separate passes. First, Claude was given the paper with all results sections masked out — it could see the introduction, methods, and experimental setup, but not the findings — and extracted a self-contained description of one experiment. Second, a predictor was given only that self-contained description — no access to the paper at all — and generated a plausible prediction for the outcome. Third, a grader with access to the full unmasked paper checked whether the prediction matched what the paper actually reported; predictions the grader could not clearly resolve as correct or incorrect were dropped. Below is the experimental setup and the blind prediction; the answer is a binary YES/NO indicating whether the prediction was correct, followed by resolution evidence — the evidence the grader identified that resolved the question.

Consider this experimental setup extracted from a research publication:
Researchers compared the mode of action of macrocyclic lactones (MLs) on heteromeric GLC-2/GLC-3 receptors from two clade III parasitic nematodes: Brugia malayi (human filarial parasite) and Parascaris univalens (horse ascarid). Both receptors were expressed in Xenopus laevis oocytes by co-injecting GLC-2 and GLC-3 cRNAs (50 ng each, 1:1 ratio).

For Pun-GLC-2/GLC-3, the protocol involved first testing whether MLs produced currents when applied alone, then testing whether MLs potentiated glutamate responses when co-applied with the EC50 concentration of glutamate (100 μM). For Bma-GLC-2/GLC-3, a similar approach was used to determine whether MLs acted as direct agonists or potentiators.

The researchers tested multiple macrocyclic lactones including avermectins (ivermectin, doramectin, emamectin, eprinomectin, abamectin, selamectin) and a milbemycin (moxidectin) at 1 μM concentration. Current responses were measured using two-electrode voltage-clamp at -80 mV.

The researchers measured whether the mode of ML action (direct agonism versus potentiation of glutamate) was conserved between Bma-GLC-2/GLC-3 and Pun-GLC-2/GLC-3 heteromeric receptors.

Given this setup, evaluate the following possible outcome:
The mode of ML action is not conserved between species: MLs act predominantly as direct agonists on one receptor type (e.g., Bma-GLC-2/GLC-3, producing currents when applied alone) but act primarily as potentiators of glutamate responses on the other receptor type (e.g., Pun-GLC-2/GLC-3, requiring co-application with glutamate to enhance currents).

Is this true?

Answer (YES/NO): NO